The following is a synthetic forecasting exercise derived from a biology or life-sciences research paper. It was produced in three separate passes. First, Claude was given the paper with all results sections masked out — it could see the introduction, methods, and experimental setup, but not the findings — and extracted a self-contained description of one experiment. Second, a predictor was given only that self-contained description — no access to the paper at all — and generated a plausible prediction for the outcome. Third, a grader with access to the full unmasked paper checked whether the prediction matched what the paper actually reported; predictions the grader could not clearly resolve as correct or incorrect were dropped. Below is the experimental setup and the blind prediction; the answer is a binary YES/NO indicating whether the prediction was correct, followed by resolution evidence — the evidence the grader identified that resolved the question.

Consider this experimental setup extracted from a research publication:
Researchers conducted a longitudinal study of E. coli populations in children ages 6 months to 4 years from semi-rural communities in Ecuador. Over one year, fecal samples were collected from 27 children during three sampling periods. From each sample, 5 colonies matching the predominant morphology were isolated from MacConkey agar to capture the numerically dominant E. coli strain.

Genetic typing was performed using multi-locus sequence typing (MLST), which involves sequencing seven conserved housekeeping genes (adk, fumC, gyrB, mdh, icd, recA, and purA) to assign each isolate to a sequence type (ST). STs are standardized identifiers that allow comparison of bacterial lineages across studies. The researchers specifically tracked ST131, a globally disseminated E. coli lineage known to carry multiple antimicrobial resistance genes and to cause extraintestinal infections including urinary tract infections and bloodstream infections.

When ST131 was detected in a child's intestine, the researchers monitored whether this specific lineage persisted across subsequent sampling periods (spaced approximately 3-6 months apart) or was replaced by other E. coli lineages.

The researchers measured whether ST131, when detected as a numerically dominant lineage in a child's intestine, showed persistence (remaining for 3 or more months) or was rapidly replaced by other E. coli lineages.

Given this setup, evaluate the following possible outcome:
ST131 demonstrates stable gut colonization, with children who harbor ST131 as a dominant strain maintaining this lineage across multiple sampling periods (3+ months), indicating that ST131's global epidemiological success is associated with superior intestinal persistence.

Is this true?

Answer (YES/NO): NO